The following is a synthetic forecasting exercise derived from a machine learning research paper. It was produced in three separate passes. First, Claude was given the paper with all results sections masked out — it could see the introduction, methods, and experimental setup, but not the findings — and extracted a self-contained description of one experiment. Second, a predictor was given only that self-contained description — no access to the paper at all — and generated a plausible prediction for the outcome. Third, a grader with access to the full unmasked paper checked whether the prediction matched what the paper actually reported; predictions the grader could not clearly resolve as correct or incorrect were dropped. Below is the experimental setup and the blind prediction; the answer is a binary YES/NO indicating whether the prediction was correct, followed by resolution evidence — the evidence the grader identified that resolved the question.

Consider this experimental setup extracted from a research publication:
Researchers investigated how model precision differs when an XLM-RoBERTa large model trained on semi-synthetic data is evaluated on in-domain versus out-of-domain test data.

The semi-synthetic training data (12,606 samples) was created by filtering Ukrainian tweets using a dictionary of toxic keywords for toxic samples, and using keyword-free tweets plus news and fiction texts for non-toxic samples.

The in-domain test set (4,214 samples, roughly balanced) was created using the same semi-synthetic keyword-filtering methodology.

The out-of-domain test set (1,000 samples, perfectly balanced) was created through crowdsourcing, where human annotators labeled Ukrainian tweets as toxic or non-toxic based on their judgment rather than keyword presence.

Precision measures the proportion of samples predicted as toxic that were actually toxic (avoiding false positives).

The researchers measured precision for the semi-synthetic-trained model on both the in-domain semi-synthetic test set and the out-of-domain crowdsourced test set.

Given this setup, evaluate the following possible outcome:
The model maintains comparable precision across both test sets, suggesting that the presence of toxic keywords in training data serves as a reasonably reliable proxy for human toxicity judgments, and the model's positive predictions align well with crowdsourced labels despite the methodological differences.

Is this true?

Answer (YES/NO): NO